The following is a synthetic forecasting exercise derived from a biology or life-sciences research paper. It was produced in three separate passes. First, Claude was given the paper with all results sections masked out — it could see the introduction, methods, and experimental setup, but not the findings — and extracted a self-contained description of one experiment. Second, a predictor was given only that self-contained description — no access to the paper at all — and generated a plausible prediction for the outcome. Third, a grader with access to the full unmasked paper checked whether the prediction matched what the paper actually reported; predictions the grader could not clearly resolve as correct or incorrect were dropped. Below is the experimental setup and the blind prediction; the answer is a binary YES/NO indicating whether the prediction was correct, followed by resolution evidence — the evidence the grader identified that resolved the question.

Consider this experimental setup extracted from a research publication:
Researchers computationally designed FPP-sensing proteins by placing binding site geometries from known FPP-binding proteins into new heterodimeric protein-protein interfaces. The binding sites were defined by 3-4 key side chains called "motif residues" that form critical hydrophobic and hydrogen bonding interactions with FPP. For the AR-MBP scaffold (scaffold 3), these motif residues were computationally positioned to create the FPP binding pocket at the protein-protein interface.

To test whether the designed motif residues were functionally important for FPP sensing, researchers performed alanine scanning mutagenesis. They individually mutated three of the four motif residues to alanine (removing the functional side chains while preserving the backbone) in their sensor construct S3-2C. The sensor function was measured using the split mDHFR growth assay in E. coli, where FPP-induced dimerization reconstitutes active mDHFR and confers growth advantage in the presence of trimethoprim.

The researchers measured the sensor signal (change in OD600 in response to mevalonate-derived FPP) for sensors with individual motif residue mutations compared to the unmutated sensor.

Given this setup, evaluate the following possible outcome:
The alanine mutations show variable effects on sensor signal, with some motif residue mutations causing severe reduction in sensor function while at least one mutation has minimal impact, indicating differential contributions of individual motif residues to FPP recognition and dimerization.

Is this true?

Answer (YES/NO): YES